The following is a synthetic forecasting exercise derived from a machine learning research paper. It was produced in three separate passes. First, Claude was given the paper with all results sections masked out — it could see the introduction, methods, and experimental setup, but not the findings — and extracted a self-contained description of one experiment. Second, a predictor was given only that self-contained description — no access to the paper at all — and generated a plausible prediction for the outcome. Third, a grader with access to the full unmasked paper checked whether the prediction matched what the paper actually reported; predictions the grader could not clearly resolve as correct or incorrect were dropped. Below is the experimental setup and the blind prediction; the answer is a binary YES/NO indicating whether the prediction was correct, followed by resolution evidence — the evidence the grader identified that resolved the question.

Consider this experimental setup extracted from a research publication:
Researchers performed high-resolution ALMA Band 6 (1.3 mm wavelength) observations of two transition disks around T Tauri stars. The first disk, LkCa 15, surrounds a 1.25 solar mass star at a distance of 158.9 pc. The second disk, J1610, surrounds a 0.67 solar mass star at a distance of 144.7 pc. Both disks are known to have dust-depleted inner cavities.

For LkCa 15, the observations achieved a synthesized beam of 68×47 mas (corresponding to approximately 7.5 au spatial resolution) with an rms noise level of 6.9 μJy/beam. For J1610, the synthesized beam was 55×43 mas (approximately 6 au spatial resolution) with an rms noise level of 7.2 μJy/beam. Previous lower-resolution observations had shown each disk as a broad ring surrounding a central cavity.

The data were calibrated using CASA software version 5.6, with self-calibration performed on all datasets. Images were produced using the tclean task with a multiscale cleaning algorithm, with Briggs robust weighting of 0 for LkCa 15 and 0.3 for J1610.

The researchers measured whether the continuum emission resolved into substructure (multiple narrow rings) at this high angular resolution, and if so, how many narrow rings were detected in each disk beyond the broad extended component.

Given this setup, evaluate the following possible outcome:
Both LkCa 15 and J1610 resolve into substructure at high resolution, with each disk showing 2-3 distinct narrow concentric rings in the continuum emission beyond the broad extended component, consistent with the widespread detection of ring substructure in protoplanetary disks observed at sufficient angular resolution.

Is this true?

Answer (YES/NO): YES